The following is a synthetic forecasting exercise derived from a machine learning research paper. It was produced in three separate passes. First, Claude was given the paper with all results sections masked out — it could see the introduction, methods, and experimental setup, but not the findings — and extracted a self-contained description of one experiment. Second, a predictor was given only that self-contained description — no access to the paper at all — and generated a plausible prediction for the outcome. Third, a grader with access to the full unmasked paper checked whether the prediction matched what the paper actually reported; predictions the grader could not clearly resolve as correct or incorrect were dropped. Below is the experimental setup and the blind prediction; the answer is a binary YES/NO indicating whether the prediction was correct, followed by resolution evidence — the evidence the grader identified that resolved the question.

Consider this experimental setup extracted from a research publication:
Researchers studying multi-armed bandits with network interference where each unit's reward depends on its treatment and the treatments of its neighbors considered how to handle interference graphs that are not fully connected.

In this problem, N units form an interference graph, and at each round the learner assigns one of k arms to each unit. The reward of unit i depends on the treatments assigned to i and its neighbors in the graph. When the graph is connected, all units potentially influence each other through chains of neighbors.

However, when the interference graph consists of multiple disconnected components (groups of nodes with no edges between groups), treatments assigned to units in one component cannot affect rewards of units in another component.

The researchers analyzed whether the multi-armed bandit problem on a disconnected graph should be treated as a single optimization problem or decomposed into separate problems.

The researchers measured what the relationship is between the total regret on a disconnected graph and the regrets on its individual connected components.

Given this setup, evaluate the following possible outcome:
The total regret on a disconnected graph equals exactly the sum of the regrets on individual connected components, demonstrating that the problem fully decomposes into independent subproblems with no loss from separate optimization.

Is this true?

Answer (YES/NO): YES